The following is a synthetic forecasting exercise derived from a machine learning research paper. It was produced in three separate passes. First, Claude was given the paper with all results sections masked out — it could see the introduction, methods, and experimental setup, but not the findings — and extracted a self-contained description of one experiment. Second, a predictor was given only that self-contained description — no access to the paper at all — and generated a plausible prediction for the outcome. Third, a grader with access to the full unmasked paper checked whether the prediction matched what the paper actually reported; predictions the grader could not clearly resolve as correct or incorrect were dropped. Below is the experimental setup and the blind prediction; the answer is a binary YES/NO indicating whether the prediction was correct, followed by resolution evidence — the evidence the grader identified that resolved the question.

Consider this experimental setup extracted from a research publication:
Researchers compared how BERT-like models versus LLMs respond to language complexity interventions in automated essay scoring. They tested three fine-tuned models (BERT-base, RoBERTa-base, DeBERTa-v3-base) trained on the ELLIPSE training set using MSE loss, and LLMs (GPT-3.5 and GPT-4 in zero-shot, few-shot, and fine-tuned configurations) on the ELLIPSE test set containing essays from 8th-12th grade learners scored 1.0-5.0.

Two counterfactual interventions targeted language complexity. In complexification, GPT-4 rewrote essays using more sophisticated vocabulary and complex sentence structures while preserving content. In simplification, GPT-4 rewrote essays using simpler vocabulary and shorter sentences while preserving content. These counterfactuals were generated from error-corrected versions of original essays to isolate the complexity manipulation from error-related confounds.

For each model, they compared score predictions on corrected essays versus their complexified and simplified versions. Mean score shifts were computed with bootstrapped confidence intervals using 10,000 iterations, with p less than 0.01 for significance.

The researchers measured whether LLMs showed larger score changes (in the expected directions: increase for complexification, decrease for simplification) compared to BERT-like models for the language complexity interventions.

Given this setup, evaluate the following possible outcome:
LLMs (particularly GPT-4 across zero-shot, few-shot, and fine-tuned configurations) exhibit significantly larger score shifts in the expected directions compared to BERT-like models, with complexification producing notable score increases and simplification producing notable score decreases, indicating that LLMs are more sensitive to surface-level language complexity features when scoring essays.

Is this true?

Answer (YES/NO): NO